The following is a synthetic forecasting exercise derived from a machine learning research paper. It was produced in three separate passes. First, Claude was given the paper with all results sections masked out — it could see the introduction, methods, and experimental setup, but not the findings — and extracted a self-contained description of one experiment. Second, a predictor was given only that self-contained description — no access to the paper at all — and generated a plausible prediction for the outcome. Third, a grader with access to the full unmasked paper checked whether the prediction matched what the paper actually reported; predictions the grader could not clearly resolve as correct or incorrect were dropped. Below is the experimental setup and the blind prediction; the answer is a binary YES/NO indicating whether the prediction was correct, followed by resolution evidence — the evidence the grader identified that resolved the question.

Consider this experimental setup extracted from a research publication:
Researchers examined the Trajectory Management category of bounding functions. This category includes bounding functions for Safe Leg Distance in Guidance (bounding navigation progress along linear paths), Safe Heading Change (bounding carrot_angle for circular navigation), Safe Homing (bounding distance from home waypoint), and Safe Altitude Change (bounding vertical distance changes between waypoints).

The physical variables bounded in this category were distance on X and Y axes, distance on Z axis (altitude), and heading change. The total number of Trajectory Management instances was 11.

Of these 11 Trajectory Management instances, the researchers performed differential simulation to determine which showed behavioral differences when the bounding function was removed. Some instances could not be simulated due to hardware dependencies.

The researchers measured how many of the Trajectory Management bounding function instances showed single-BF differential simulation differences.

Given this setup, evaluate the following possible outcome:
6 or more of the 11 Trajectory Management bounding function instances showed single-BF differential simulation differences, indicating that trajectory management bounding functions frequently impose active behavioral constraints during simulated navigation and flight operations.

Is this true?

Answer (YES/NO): YES